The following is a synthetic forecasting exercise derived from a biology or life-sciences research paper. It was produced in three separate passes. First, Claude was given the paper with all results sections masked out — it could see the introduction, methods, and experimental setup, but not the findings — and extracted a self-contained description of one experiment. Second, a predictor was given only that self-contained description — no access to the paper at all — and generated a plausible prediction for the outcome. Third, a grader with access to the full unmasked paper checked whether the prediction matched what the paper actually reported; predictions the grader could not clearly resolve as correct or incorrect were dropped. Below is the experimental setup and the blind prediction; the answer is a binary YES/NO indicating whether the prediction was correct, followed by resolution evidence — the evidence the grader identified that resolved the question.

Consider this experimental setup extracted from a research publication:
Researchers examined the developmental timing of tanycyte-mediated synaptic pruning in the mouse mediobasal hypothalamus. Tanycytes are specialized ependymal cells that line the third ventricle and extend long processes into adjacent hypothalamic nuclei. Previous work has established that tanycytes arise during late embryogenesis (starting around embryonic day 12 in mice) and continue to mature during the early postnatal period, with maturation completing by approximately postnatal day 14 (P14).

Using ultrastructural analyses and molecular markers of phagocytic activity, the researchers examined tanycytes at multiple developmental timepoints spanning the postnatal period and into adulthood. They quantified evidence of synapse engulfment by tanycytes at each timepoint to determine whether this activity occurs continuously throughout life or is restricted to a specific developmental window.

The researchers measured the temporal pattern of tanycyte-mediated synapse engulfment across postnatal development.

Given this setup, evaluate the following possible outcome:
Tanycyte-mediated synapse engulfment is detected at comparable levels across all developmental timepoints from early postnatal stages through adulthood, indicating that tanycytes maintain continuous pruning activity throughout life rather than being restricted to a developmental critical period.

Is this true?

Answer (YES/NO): NO